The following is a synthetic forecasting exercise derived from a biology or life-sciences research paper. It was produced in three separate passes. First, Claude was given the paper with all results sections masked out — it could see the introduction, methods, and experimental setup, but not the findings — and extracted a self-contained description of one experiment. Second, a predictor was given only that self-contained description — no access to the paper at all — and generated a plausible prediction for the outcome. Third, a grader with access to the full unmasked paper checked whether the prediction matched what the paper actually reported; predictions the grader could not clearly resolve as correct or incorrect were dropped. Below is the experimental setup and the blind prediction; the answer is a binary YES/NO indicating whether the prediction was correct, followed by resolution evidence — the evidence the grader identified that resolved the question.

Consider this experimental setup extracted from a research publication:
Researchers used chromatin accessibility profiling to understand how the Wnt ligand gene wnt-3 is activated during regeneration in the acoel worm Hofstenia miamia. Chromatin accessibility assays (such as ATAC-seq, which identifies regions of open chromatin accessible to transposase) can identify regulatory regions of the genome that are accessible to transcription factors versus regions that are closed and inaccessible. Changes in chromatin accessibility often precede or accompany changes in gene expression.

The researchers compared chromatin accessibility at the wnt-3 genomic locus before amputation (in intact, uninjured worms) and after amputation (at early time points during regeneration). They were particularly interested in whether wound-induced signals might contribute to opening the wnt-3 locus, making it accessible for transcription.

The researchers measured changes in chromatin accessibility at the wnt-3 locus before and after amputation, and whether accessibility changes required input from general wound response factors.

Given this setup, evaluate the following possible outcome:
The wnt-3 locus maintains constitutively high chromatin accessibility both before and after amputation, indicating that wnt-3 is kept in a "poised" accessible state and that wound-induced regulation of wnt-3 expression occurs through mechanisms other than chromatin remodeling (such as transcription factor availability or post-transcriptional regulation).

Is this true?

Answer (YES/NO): NO